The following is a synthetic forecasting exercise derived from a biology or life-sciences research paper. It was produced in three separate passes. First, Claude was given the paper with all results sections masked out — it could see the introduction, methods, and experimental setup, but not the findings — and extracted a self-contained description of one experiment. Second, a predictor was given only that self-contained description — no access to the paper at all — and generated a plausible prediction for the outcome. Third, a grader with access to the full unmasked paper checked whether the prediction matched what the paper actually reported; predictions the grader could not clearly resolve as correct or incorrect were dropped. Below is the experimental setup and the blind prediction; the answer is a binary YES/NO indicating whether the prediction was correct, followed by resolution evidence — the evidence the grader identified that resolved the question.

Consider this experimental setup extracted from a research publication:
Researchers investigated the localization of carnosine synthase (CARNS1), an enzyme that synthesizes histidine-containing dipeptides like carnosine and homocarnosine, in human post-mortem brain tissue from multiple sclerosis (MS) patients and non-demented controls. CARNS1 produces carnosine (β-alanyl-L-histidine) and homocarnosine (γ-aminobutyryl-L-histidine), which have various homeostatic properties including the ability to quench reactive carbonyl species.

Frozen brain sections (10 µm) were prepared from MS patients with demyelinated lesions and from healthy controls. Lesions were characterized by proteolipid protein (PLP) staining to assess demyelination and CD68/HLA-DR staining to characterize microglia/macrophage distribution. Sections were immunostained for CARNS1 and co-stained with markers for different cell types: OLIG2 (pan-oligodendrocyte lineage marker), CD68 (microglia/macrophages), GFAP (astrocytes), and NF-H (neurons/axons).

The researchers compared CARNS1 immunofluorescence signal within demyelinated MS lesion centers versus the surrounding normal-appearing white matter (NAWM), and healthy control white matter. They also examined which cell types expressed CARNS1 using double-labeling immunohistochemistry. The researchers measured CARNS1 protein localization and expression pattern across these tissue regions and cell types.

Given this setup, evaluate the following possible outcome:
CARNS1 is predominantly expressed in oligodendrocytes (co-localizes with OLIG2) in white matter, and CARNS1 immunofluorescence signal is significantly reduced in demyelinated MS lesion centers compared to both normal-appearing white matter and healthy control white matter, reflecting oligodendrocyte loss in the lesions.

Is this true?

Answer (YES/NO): YES